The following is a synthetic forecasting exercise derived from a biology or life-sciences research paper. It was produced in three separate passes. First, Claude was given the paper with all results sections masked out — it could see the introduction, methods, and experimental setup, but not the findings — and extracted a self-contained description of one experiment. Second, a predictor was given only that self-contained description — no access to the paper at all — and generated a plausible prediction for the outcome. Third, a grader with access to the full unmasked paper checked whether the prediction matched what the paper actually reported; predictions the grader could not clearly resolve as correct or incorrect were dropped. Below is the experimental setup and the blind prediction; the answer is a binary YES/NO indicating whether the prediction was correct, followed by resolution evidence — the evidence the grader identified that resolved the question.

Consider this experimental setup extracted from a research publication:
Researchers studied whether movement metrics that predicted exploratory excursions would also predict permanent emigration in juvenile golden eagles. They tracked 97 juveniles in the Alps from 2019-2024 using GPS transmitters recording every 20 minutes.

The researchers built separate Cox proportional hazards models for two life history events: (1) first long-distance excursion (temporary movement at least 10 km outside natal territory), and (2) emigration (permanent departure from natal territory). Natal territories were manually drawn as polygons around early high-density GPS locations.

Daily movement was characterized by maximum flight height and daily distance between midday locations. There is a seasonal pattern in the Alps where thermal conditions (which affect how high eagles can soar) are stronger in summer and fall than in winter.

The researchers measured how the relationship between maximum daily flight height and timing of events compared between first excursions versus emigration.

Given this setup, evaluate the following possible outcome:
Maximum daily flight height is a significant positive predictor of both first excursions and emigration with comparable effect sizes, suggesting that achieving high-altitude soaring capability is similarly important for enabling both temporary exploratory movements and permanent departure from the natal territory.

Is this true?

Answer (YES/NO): NO